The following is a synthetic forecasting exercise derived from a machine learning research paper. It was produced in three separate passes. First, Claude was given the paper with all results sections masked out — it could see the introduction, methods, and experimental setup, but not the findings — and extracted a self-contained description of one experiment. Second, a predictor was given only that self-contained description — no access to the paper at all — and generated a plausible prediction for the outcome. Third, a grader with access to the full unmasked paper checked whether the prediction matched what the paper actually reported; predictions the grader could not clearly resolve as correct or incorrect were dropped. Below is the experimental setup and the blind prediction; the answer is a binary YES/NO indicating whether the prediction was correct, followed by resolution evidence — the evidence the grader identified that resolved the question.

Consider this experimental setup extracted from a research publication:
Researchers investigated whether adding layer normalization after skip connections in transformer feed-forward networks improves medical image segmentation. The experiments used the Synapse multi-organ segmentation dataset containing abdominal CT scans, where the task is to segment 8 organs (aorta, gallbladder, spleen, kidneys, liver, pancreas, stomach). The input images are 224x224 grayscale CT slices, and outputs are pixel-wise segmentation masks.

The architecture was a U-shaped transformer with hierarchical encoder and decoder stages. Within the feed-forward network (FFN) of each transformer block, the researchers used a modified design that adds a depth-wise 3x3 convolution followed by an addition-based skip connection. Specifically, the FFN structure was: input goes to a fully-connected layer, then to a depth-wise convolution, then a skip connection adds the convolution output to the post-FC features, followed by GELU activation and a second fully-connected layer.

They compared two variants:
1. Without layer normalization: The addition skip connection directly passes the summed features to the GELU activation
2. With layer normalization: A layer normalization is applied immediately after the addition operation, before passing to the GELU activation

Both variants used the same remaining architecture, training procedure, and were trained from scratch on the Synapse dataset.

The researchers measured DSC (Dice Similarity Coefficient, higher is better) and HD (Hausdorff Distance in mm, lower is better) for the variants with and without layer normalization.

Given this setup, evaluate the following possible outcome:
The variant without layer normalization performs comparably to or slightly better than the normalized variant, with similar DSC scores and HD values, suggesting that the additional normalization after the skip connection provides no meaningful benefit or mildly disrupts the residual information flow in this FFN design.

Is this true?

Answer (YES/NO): NO